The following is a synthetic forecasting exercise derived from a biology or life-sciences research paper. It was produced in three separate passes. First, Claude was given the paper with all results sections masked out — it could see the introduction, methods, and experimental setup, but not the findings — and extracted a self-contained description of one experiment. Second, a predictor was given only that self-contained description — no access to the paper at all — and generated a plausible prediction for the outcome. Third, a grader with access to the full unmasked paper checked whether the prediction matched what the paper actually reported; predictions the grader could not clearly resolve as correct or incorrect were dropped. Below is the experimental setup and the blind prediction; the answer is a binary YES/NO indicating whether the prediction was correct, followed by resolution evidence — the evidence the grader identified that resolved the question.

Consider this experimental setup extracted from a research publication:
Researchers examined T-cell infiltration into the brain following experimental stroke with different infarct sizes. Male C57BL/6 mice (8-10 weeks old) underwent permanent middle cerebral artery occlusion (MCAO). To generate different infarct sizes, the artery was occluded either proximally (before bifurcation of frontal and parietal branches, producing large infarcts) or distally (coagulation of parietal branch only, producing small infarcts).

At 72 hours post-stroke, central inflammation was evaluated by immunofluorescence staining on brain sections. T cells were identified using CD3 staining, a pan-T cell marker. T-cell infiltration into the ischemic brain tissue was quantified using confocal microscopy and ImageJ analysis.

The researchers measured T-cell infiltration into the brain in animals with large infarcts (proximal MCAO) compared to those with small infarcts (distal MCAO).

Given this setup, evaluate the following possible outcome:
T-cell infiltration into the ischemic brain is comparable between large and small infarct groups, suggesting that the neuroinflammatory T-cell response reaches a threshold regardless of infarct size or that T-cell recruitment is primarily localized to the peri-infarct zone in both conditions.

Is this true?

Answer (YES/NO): NO